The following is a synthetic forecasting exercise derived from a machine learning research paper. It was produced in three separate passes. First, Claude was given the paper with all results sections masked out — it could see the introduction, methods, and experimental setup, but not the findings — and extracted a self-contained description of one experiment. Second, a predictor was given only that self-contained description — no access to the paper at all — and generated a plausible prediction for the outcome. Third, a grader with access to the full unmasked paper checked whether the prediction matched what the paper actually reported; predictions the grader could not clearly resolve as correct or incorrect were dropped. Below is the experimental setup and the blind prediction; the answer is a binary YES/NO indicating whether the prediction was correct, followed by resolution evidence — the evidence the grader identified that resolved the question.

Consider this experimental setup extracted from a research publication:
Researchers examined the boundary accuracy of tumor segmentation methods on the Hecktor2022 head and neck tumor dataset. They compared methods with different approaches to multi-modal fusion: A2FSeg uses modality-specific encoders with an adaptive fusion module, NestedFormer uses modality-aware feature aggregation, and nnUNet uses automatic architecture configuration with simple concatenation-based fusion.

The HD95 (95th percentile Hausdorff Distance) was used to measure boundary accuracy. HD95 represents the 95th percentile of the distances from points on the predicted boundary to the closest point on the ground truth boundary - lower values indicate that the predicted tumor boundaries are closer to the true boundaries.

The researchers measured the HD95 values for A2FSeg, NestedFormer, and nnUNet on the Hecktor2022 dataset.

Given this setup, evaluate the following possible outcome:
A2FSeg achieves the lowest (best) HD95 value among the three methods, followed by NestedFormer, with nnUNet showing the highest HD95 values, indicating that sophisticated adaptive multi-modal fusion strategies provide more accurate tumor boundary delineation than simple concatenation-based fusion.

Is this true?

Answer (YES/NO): NO